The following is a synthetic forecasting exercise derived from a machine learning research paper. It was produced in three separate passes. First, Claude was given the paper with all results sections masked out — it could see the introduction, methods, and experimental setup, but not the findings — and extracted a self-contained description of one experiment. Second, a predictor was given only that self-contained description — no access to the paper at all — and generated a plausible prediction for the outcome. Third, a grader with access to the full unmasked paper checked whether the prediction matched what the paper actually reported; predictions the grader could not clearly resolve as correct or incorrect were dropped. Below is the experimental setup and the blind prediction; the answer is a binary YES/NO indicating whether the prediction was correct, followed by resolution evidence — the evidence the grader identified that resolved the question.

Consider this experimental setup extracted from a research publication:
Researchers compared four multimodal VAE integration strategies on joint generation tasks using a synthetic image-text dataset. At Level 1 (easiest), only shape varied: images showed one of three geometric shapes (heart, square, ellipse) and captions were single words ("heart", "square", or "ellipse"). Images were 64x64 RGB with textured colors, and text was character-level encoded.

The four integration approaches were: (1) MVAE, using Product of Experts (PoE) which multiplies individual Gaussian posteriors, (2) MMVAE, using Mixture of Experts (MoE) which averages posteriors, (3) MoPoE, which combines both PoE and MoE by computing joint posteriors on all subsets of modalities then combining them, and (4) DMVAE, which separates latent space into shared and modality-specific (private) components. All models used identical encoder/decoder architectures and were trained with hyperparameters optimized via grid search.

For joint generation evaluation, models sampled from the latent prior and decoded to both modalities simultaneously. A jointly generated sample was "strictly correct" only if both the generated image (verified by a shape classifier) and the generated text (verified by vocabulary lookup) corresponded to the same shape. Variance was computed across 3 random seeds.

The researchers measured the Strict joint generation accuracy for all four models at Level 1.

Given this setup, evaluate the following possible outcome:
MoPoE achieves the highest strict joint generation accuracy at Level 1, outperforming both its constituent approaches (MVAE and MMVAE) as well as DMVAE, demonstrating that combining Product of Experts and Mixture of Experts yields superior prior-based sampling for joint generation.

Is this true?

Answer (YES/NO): NO